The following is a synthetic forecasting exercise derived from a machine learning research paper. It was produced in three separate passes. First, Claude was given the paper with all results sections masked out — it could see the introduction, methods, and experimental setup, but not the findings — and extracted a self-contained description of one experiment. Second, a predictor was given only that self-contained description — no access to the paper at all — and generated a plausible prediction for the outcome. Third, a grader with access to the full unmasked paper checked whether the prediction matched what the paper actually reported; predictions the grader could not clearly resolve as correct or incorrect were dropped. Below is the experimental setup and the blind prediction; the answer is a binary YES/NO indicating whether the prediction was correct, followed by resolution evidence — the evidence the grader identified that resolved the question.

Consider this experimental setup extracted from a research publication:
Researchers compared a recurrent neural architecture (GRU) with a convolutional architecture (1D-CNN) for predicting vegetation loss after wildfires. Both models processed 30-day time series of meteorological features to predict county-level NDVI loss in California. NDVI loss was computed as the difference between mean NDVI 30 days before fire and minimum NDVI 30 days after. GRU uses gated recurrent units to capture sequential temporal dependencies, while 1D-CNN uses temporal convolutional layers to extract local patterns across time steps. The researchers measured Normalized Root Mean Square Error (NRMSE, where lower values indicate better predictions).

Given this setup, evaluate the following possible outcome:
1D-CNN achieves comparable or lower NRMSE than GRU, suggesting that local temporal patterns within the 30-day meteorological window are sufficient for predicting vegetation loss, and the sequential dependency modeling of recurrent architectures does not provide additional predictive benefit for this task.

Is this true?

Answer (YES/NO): YES